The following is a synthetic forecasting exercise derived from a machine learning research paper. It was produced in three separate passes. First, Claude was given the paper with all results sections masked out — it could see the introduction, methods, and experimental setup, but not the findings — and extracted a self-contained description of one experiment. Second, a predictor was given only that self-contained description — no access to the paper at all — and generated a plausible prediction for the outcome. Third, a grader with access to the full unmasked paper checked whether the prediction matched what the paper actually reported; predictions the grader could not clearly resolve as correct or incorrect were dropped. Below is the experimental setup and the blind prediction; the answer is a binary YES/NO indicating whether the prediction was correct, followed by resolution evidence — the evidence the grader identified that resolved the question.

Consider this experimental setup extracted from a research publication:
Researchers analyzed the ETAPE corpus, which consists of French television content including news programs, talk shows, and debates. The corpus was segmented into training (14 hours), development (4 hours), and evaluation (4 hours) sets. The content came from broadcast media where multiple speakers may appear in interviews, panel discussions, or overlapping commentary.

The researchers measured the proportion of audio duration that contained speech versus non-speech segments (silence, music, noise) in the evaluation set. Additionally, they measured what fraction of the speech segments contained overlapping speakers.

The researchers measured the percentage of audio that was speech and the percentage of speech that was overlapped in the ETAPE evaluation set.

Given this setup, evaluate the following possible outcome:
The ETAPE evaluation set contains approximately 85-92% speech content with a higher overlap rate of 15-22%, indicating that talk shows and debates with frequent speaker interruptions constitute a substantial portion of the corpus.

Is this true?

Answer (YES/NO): NO